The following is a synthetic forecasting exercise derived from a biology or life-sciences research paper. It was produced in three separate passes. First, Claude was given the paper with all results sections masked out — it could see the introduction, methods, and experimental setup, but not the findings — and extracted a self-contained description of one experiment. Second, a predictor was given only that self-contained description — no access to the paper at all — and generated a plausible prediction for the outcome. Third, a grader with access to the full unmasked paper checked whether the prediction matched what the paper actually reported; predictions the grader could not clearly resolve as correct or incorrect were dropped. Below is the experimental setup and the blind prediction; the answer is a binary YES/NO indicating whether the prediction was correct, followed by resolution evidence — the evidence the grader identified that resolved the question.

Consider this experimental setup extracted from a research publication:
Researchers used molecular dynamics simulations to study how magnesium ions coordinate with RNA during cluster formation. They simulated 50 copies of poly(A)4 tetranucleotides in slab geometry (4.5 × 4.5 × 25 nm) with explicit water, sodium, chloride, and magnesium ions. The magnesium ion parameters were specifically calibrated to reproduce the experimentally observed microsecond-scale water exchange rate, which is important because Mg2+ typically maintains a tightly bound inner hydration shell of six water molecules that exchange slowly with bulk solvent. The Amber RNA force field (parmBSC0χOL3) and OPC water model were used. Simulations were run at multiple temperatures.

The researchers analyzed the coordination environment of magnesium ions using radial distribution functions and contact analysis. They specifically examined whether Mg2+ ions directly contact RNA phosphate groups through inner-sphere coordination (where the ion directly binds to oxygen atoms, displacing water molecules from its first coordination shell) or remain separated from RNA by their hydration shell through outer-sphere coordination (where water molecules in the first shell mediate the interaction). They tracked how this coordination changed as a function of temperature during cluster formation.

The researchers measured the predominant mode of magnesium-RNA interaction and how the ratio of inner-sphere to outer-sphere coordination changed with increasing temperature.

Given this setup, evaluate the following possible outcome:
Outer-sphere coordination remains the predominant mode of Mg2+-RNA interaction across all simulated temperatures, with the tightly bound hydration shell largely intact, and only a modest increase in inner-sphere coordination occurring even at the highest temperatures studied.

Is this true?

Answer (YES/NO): NO